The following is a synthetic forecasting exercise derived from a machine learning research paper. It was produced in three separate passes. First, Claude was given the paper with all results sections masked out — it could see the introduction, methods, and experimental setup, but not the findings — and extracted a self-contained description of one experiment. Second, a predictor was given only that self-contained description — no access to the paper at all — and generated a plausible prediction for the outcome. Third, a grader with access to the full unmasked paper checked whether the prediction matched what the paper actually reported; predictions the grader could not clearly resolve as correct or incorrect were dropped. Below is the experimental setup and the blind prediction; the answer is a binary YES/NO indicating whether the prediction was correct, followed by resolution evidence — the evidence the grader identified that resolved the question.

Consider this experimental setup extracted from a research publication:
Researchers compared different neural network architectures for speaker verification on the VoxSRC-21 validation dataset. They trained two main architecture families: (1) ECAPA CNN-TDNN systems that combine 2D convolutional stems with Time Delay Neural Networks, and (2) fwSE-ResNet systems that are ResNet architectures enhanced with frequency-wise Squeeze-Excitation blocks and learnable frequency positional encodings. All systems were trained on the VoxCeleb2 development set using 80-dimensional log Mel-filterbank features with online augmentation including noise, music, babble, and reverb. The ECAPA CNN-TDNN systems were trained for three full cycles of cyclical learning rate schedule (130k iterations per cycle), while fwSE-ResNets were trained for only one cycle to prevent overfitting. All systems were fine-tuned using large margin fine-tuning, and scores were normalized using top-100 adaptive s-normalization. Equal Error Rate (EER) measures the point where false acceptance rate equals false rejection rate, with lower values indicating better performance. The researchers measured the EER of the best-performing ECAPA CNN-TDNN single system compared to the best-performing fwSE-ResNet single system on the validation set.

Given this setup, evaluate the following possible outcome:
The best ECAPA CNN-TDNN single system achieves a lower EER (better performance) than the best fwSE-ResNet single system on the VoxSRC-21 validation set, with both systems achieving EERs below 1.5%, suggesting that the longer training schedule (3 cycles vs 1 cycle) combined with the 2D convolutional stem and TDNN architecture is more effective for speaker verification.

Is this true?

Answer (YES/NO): NO